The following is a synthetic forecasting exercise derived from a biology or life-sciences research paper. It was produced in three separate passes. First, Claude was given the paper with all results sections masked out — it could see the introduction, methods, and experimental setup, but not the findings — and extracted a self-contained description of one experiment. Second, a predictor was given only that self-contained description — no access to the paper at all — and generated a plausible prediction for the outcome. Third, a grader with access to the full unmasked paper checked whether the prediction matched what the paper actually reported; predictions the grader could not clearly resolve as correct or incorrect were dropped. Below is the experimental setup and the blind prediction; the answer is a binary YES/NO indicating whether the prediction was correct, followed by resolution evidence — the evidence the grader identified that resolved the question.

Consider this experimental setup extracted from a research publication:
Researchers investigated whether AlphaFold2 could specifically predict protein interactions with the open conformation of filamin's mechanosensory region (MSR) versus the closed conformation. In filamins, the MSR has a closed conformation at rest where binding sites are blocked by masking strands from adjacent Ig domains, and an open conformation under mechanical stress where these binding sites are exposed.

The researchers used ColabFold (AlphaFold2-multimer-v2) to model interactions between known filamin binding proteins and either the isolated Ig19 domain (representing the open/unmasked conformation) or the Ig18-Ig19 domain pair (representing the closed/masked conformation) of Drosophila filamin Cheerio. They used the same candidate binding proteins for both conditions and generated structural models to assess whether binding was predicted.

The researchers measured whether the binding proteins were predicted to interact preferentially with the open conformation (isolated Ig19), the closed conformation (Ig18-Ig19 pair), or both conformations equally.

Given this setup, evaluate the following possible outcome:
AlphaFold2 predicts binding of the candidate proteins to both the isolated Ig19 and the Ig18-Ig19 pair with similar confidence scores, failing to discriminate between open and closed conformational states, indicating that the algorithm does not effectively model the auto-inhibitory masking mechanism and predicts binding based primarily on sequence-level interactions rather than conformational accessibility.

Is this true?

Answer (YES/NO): NO